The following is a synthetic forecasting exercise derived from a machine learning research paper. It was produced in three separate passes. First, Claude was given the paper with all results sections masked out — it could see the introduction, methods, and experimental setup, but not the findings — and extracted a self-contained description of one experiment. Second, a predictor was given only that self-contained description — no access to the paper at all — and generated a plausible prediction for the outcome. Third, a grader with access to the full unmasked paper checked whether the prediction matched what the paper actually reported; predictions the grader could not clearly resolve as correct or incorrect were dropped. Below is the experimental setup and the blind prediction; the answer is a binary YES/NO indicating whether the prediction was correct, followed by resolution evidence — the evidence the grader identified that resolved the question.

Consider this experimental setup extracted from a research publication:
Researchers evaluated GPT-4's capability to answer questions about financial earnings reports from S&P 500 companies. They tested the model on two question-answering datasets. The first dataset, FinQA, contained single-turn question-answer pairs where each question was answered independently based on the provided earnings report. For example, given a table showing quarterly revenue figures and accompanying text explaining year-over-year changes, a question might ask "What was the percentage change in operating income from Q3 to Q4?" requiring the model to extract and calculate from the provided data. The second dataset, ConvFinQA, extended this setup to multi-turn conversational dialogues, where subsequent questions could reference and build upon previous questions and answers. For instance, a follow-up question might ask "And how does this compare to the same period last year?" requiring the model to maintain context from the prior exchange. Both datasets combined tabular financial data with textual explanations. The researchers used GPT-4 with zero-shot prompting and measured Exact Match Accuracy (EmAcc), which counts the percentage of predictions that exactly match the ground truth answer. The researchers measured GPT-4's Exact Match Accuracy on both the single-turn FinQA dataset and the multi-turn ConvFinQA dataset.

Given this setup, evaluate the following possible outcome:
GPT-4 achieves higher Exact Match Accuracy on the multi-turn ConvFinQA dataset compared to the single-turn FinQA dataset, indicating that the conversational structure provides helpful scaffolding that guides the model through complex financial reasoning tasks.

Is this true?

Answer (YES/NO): YES